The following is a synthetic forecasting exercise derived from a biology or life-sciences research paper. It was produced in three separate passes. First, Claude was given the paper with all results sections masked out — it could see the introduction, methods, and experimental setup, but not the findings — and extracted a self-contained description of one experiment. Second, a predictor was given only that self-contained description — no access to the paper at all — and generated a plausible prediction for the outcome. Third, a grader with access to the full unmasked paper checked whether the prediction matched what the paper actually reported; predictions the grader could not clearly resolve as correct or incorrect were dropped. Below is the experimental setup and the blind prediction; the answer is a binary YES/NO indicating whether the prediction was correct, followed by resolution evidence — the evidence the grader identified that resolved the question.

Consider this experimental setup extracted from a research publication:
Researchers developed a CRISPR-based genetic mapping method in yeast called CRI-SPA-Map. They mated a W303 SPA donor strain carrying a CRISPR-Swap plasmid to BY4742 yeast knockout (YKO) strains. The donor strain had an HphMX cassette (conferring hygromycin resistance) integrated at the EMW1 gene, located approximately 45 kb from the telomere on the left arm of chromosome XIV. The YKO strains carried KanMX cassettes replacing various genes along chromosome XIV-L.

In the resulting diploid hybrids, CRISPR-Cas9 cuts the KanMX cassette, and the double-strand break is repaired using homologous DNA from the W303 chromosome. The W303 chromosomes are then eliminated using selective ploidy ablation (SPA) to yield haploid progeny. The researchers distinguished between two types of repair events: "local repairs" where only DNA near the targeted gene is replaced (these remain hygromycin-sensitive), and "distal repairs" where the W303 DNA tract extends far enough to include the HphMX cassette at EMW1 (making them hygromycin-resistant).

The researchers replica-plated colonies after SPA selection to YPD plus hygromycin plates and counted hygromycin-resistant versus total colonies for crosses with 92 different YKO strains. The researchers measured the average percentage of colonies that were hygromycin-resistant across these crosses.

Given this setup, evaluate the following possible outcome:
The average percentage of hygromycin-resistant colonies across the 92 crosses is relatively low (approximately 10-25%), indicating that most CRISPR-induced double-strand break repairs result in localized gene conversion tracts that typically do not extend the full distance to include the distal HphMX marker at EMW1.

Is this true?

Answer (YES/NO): NO